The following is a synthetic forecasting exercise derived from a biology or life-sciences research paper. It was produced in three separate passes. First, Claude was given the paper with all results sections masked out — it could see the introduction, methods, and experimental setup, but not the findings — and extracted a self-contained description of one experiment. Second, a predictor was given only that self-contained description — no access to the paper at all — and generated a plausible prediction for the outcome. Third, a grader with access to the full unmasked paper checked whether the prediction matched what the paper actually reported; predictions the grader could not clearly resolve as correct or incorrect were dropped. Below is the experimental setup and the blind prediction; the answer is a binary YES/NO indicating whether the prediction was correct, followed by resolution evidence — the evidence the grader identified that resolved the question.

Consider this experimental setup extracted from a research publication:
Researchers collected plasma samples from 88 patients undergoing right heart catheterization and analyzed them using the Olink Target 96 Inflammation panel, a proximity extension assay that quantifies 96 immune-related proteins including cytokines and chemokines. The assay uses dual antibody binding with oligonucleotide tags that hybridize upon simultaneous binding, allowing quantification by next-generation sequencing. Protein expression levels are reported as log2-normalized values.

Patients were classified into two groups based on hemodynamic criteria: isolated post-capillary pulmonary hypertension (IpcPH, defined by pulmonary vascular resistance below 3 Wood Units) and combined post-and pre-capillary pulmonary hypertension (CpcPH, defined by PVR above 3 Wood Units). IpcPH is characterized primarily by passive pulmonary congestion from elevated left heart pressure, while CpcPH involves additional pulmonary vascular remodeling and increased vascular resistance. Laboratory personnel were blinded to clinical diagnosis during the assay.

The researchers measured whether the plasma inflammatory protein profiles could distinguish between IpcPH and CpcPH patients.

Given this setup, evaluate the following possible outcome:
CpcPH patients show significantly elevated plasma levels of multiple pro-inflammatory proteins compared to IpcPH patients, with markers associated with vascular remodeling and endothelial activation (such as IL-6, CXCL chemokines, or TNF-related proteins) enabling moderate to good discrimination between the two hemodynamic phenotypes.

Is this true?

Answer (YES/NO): YES